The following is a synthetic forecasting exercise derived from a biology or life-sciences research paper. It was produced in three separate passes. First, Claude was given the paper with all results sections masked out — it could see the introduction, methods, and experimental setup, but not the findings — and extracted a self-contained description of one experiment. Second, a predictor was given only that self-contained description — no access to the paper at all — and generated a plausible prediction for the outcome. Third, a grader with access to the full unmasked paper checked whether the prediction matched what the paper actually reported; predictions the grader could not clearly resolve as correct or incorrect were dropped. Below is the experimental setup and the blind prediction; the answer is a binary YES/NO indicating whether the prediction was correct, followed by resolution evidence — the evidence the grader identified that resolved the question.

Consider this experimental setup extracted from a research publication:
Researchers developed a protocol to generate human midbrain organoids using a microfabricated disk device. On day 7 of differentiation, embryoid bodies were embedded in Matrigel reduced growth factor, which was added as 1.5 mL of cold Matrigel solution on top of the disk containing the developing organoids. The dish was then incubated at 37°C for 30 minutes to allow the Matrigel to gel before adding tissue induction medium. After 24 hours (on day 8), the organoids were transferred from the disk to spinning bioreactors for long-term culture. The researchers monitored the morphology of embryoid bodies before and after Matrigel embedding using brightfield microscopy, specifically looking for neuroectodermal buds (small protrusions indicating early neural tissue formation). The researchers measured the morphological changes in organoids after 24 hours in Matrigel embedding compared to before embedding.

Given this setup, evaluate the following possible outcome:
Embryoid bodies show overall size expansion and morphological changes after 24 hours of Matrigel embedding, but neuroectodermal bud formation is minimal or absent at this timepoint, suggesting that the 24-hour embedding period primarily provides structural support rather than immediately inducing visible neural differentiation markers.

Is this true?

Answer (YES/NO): NO